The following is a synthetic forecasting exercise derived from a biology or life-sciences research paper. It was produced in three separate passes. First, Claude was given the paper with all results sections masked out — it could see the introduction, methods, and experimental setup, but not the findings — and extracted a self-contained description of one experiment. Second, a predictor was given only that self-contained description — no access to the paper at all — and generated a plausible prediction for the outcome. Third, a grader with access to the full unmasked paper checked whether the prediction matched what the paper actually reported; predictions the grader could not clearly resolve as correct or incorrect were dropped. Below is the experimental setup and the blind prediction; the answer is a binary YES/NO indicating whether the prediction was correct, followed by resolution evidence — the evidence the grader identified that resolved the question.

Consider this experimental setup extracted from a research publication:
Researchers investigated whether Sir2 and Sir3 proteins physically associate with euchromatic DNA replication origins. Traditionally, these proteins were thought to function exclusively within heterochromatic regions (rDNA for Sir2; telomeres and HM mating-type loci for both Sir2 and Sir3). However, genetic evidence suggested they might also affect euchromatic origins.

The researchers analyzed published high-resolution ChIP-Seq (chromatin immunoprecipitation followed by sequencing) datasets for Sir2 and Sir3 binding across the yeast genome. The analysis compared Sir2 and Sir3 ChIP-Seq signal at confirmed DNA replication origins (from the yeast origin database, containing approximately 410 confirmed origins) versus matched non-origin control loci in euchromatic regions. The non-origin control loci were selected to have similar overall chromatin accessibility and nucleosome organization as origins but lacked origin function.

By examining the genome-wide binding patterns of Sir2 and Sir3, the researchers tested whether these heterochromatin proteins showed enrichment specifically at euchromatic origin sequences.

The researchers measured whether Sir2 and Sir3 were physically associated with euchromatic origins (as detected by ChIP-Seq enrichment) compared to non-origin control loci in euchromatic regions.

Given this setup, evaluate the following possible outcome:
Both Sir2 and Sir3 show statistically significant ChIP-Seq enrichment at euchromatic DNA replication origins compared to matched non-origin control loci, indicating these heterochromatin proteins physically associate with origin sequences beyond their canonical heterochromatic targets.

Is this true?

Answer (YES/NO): YES